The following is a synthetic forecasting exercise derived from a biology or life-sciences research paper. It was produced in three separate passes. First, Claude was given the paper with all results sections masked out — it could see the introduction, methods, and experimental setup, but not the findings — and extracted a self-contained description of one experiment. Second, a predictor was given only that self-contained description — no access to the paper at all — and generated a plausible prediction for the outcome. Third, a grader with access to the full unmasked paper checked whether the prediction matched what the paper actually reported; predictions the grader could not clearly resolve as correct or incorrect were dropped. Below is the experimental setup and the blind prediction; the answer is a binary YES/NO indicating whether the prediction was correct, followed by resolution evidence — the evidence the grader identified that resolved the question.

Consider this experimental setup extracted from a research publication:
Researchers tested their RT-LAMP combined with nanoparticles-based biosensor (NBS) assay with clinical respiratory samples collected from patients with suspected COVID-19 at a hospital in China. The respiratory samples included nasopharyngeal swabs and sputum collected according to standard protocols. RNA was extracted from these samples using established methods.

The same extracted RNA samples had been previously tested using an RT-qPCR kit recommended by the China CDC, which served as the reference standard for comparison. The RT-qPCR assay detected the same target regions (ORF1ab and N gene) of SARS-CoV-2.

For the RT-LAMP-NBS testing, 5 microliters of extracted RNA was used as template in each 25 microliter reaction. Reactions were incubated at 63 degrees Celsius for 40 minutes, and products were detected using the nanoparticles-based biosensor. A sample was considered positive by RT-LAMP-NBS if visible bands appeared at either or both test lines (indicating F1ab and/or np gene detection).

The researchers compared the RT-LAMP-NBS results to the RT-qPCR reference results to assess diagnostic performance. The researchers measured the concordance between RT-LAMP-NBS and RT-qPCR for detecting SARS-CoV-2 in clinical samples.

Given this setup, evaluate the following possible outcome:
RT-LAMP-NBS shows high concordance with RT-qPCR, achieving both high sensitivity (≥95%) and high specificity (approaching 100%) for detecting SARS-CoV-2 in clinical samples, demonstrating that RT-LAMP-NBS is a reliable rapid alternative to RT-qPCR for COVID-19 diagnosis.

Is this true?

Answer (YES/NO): YES